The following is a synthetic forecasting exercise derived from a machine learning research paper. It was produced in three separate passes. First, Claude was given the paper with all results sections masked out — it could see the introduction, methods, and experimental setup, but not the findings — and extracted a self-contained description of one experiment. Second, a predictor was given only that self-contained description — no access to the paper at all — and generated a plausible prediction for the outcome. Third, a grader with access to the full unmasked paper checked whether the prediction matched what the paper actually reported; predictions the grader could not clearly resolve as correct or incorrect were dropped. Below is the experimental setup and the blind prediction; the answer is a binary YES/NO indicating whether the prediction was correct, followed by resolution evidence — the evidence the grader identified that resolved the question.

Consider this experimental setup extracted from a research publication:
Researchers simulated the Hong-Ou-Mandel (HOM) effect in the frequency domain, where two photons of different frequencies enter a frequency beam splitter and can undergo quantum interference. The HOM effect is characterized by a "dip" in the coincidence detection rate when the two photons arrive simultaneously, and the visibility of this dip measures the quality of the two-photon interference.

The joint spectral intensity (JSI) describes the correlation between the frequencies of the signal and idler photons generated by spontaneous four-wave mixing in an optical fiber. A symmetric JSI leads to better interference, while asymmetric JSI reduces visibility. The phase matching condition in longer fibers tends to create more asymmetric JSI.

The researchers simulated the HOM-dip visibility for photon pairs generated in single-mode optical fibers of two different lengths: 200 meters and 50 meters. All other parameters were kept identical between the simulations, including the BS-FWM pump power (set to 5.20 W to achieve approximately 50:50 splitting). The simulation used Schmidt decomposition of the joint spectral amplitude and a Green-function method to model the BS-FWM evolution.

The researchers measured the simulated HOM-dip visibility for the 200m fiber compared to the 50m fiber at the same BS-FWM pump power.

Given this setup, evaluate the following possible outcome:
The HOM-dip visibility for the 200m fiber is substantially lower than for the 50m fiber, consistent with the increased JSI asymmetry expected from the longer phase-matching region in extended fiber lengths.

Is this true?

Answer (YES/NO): YES